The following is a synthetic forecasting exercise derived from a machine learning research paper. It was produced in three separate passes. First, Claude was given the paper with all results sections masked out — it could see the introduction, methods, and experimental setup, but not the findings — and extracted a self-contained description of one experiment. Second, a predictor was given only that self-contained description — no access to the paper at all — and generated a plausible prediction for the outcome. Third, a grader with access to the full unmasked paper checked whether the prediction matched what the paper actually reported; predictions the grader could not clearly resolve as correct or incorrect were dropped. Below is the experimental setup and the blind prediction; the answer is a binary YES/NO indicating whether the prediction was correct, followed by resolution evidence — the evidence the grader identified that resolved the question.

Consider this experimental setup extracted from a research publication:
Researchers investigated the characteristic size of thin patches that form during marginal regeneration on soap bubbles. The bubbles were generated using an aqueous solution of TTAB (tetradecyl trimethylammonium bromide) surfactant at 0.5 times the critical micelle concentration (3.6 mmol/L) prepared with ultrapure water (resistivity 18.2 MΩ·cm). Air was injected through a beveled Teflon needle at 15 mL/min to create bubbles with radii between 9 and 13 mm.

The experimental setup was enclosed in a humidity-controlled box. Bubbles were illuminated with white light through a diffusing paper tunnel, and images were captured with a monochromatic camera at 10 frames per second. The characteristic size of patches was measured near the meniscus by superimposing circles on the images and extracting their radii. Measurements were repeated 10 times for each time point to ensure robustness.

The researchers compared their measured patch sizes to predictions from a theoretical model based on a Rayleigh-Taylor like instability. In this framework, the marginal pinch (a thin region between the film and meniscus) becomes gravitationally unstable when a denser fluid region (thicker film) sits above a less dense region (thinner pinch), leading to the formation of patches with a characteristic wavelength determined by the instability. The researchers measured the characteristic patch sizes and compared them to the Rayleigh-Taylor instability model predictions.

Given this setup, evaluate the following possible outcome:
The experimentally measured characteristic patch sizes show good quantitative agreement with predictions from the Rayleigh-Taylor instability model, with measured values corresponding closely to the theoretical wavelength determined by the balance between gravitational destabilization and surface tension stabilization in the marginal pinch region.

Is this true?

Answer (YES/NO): YES